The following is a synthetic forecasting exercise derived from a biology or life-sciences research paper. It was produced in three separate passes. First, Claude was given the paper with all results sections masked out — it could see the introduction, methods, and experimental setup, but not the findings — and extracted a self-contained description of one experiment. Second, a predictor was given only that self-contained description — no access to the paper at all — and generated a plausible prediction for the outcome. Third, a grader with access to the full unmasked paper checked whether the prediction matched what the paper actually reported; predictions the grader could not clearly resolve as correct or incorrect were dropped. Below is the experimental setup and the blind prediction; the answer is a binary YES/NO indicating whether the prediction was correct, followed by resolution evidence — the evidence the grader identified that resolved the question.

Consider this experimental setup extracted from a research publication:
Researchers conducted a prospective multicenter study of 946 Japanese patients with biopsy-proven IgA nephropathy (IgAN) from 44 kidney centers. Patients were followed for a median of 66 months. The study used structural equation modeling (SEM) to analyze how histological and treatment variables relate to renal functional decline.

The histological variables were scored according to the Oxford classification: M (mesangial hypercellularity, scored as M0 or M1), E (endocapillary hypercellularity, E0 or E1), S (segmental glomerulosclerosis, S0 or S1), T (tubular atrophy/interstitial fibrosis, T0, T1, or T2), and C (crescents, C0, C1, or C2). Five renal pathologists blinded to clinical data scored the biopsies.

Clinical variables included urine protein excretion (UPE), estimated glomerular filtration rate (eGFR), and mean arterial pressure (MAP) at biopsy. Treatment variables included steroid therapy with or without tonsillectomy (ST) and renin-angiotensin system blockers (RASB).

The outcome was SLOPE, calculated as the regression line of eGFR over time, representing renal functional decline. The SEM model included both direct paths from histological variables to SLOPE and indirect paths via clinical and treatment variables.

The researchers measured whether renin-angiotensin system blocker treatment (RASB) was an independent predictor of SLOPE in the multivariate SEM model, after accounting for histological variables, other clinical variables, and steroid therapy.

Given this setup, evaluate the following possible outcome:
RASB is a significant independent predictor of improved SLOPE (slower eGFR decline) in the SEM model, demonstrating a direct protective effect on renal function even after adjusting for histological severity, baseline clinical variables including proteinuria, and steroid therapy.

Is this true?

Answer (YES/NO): NO